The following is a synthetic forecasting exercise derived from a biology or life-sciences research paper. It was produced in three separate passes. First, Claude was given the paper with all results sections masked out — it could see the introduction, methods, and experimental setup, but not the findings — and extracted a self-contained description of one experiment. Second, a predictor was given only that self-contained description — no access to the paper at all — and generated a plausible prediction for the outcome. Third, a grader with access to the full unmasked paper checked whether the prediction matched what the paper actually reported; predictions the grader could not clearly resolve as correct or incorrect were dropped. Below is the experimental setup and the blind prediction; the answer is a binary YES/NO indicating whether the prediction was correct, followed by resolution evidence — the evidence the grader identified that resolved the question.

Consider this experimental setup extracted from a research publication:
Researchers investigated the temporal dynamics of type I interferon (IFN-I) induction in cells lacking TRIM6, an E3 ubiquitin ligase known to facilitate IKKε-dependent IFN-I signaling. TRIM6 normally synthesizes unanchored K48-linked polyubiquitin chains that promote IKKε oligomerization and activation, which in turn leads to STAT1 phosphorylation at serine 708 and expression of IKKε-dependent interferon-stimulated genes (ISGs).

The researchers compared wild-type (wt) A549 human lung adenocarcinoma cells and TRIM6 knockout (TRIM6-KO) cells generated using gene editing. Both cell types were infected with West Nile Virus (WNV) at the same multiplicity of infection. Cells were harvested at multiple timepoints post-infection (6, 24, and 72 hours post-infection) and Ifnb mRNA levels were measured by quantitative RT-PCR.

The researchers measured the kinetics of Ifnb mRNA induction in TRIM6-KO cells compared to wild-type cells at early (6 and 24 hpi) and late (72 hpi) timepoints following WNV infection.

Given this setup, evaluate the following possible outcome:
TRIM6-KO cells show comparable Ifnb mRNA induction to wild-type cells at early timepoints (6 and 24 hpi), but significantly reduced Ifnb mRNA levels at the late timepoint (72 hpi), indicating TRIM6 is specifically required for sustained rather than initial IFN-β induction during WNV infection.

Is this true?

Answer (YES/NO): NO